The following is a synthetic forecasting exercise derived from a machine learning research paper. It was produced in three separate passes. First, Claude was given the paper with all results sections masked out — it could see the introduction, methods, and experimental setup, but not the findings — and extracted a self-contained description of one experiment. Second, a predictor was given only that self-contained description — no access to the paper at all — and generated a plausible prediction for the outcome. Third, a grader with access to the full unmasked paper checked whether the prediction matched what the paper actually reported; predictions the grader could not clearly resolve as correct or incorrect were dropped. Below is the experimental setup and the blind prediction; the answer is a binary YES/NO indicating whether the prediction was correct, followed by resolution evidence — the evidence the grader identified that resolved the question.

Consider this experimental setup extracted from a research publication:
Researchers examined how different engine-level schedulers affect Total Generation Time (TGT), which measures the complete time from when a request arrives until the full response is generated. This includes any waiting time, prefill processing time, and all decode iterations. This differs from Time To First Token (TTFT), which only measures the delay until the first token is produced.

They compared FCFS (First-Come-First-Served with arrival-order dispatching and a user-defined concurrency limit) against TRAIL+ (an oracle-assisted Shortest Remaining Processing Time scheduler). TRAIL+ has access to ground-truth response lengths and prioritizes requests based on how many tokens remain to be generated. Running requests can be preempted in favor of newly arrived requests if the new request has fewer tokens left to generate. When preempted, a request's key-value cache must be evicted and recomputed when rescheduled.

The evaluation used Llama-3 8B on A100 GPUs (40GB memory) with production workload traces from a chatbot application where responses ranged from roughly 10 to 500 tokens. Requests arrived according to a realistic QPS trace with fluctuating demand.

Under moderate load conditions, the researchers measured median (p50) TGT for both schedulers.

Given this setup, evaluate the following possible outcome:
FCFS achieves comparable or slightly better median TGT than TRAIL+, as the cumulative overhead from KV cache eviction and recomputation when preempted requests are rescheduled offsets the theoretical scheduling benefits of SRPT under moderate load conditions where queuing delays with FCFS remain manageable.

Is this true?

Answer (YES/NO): NO